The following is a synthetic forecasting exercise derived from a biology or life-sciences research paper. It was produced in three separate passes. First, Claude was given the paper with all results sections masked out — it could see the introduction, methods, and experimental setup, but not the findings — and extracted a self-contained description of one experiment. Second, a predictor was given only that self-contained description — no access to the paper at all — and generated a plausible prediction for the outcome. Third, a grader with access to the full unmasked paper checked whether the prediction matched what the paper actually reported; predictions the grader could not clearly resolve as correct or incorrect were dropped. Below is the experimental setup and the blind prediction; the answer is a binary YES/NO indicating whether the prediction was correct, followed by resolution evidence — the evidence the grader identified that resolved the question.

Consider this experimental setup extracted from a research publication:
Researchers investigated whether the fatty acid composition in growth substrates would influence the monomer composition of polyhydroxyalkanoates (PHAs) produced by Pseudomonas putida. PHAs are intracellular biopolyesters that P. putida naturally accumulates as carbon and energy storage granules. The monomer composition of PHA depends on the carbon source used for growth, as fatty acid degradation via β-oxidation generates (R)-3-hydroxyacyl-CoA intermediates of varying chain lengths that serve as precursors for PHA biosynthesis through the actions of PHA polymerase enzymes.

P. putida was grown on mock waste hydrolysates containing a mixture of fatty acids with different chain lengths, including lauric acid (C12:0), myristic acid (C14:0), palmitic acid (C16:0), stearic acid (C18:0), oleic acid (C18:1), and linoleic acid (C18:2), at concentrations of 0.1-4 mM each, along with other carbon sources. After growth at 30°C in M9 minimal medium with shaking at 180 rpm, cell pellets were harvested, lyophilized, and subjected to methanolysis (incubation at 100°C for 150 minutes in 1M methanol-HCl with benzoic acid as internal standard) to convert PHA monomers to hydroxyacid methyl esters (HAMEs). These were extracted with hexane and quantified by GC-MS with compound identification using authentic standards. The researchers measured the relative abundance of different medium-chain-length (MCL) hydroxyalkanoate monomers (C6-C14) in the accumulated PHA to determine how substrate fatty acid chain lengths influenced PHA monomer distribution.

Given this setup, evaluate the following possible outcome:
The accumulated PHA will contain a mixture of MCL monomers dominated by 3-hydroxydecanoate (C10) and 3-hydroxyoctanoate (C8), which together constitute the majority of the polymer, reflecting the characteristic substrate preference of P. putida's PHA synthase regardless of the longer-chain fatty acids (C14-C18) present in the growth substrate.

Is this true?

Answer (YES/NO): NO